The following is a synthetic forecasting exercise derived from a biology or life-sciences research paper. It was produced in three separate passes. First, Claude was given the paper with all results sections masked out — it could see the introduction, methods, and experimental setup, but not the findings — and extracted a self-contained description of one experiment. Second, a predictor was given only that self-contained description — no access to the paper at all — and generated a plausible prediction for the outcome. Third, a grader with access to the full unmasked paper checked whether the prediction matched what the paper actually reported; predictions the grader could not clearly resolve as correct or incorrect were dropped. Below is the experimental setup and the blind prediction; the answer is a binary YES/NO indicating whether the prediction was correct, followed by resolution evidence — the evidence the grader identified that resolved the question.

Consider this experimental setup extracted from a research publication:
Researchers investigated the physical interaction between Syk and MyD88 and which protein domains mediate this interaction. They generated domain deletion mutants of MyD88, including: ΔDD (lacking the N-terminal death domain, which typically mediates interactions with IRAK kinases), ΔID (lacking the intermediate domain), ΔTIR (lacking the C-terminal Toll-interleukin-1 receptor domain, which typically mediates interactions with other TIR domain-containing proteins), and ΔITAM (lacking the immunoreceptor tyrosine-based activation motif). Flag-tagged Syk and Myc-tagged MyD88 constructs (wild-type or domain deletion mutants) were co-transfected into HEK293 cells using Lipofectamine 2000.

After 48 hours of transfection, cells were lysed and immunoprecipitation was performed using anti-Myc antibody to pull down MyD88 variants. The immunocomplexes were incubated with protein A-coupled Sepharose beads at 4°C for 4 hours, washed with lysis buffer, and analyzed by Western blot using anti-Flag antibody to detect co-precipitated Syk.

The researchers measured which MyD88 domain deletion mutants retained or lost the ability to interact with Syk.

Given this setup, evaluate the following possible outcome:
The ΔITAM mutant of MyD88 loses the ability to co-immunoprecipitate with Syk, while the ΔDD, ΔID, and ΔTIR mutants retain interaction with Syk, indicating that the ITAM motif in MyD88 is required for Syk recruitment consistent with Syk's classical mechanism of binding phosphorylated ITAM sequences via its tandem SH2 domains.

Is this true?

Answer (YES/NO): NO